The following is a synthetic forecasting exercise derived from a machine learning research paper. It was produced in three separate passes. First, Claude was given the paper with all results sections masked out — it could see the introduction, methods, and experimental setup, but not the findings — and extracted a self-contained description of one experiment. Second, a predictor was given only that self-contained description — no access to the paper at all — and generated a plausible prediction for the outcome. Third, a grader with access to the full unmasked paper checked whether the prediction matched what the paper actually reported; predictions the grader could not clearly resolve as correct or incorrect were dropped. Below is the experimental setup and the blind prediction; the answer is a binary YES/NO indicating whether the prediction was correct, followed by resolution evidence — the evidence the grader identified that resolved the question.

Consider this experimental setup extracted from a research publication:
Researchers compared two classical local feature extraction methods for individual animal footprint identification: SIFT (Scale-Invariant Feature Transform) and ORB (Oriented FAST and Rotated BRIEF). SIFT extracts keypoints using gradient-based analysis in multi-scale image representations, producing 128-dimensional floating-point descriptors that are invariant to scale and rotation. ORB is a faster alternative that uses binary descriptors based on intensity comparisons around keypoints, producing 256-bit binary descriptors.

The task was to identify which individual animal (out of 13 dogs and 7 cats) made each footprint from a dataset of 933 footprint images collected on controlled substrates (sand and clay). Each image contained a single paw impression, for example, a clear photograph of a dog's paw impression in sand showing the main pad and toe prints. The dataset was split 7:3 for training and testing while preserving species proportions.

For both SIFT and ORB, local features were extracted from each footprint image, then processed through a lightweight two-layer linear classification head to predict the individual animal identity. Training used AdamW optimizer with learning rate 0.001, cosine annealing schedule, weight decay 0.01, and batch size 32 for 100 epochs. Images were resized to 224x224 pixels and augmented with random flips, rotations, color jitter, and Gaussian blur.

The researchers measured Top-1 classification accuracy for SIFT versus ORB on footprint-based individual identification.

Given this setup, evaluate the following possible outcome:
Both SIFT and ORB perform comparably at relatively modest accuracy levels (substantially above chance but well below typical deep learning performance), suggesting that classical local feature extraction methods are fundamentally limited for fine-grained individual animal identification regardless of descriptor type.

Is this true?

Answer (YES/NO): NO